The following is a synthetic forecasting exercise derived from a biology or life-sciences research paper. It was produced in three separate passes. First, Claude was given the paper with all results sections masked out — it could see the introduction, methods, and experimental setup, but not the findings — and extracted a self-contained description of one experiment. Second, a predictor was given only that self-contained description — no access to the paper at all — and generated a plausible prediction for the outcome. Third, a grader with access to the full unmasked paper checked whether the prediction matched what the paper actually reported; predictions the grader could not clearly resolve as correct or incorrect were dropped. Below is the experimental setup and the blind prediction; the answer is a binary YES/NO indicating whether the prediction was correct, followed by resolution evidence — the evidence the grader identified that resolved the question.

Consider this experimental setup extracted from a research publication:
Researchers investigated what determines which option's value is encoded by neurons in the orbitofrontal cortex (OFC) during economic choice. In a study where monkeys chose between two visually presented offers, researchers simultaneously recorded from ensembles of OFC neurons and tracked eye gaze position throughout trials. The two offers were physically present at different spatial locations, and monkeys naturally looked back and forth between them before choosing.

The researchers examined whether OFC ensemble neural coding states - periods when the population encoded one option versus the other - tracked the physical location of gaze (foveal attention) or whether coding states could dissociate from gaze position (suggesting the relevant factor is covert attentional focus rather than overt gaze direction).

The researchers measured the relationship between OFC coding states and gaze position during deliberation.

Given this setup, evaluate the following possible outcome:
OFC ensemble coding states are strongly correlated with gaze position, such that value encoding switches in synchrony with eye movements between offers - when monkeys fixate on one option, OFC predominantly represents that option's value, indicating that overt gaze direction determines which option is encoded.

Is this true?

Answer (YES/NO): NO